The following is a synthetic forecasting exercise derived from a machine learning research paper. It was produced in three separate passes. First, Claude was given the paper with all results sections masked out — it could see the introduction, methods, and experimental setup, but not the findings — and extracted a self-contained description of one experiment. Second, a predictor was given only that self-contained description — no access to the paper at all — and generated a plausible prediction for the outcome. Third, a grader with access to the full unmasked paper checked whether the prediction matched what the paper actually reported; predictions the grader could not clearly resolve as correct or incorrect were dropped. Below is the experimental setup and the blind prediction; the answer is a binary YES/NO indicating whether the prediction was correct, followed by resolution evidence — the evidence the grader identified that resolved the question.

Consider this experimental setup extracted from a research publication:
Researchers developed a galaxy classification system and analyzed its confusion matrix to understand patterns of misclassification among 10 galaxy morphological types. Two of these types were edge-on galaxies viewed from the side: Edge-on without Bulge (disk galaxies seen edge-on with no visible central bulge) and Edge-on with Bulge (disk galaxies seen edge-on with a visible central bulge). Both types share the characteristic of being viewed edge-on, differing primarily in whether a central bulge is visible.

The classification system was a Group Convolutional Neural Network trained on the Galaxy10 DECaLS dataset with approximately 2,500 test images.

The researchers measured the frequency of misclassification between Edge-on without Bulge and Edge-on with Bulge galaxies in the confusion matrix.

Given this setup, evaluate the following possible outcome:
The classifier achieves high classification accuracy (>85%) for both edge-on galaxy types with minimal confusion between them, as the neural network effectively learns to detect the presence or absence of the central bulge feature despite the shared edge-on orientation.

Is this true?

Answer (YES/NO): YES